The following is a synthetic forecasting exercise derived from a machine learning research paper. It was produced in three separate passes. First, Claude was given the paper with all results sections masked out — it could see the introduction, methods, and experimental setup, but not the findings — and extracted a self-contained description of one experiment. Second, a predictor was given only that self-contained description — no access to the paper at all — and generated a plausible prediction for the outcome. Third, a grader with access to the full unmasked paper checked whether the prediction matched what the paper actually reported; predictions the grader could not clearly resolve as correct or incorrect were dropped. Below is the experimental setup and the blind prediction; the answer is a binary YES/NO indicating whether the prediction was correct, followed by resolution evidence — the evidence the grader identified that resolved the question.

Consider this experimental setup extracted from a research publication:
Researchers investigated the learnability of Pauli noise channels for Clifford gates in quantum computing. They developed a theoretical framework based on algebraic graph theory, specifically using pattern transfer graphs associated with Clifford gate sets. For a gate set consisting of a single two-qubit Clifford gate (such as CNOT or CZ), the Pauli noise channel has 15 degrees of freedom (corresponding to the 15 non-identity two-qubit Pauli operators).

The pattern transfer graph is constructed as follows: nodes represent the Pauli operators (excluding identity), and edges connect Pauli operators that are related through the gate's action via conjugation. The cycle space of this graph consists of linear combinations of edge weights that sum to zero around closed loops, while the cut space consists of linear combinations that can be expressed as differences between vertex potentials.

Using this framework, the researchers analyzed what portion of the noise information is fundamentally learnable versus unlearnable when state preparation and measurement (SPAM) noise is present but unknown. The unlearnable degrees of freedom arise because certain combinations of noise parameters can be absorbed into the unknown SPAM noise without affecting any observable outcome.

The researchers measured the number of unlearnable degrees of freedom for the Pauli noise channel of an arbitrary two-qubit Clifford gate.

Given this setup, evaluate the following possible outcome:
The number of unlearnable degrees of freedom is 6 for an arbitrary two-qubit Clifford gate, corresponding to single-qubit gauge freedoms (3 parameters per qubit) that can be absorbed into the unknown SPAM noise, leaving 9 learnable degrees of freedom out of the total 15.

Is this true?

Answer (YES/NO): NO